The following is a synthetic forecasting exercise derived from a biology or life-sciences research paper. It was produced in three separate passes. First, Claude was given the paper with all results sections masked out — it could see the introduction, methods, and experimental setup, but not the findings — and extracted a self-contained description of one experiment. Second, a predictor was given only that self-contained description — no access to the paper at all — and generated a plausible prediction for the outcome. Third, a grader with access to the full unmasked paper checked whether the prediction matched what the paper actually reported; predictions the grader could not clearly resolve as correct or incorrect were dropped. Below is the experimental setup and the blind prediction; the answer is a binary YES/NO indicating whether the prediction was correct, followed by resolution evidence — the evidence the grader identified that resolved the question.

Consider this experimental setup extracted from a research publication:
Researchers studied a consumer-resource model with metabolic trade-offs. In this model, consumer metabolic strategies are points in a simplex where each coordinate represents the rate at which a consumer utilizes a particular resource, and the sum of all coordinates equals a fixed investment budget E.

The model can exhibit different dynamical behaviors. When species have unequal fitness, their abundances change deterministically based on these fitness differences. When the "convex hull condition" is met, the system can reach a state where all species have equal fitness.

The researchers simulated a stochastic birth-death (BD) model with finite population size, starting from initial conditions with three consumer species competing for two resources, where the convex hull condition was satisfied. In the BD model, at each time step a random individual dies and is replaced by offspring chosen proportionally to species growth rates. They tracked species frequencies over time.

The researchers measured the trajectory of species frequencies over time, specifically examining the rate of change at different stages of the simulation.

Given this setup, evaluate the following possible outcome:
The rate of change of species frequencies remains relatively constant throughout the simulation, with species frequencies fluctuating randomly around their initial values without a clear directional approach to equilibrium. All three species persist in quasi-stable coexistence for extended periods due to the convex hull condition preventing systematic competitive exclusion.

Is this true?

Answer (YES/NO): NO